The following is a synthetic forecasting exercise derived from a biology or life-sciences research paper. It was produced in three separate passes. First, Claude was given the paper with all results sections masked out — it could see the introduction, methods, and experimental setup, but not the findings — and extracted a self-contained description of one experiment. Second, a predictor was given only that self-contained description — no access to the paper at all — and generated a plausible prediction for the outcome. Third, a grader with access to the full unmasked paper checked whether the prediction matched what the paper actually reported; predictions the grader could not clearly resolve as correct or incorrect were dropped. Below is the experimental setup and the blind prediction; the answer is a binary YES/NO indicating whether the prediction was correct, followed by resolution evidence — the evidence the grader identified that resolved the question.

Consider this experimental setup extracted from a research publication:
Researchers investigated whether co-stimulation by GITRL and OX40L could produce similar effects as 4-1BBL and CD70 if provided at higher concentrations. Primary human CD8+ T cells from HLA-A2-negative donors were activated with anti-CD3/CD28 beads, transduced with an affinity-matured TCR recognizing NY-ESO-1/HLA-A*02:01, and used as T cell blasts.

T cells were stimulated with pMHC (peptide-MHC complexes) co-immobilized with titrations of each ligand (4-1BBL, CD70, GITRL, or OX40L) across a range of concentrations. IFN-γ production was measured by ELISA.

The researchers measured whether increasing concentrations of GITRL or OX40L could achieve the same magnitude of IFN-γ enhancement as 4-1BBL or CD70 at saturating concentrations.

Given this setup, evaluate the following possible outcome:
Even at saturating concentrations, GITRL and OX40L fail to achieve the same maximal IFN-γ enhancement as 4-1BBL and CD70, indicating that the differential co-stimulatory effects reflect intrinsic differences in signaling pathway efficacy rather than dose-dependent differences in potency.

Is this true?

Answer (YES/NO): NO